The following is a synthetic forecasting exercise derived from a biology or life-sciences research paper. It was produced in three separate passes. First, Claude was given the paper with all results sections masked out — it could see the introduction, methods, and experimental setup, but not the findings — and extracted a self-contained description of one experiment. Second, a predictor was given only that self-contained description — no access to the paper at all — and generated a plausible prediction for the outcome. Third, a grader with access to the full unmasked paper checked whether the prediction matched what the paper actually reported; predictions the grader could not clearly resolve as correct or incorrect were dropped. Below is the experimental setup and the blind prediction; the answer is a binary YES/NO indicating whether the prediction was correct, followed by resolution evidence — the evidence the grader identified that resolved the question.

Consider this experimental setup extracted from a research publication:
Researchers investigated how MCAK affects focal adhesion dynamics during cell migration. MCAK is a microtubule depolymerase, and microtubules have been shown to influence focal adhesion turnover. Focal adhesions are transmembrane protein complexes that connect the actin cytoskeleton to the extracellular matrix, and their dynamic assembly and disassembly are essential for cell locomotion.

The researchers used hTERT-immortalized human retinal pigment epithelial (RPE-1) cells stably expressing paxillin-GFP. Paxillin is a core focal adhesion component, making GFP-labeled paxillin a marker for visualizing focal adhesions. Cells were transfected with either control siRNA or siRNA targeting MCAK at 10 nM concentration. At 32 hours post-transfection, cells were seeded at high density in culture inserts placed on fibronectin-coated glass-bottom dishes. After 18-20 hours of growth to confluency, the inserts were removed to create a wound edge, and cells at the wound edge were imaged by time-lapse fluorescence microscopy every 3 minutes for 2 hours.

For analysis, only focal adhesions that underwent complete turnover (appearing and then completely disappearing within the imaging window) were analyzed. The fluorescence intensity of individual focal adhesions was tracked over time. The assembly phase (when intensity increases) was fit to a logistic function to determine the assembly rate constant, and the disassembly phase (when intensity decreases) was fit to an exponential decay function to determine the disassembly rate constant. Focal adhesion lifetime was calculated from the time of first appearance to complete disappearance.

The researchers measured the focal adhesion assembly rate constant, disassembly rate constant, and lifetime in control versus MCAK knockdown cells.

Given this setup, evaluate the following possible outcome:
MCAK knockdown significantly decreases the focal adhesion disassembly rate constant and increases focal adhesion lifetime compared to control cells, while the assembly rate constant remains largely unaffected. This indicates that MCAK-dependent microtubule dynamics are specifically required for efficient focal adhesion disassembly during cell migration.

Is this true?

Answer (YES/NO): NO